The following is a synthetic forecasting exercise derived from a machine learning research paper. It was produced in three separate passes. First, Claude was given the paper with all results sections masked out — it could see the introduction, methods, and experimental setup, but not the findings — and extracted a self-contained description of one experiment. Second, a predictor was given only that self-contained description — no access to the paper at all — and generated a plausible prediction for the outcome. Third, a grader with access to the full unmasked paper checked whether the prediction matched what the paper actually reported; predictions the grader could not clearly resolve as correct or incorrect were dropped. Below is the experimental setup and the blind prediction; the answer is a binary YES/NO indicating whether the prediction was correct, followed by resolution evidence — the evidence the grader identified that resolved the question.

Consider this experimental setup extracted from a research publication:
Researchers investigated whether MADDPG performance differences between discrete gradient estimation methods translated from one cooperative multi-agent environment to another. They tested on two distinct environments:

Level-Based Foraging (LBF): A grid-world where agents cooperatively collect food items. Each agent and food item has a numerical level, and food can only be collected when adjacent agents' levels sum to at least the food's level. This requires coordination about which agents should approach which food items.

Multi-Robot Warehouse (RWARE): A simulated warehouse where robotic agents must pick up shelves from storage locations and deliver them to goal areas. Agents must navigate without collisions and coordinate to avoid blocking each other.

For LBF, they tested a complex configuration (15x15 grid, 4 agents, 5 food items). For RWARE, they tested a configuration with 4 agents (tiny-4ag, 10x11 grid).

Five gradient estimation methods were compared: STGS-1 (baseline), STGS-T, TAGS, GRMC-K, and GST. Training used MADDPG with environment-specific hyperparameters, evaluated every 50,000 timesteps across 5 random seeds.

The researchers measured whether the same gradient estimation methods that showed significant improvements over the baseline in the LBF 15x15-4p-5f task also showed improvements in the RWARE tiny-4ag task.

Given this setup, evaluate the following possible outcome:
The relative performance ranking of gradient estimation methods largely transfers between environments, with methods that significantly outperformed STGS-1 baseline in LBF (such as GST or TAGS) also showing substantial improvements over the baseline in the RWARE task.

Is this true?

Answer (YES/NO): NO